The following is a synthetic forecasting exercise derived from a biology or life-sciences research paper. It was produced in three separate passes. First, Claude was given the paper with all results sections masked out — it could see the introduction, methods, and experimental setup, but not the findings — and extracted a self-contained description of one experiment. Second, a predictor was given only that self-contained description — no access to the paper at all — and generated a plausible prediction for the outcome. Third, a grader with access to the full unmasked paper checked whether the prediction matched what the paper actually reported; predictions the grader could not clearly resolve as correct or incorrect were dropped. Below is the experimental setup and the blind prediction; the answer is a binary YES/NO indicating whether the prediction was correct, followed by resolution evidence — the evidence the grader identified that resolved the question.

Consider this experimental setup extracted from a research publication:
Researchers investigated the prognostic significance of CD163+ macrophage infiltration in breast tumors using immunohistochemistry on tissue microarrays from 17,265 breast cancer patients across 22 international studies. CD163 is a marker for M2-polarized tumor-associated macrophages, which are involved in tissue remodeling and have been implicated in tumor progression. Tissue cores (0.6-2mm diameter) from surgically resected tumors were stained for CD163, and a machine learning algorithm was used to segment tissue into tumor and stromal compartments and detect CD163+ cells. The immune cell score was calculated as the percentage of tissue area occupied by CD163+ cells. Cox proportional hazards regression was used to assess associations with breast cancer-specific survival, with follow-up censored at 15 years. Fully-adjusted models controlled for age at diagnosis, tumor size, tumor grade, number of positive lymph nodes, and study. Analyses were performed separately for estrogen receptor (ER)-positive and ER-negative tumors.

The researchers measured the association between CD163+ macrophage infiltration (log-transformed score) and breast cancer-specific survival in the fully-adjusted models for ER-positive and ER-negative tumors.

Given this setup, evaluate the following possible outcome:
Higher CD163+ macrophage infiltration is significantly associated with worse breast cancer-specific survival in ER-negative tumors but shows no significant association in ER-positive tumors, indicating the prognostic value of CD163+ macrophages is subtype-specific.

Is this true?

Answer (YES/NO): NO